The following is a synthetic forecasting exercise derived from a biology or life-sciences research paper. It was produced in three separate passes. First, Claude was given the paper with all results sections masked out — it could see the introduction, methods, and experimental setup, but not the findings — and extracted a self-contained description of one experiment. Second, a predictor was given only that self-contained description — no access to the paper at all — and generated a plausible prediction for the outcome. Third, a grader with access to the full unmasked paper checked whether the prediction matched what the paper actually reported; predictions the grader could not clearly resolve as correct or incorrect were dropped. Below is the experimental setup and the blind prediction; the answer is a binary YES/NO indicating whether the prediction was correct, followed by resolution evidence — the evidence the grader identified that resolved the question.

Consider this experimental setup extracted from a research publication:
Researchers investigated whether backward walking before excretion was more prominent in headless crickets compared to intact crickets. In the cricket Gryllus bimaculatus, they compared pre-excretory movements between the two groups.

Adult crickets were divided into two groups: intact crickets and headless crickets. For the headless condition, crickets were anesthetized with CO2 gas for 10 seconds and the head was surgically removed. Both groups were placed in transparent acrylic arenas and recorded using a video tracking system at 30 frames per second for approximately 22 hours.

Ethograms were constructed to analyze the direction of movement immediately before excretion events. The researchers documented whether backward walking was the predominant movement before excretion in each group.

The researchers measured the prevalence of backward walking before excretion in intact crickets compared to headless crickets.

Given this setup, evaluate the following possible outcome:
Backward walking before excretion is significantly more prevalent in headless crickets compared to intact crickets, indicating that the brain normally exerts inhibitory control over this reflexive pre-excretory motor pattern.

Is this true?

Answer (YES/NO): YES